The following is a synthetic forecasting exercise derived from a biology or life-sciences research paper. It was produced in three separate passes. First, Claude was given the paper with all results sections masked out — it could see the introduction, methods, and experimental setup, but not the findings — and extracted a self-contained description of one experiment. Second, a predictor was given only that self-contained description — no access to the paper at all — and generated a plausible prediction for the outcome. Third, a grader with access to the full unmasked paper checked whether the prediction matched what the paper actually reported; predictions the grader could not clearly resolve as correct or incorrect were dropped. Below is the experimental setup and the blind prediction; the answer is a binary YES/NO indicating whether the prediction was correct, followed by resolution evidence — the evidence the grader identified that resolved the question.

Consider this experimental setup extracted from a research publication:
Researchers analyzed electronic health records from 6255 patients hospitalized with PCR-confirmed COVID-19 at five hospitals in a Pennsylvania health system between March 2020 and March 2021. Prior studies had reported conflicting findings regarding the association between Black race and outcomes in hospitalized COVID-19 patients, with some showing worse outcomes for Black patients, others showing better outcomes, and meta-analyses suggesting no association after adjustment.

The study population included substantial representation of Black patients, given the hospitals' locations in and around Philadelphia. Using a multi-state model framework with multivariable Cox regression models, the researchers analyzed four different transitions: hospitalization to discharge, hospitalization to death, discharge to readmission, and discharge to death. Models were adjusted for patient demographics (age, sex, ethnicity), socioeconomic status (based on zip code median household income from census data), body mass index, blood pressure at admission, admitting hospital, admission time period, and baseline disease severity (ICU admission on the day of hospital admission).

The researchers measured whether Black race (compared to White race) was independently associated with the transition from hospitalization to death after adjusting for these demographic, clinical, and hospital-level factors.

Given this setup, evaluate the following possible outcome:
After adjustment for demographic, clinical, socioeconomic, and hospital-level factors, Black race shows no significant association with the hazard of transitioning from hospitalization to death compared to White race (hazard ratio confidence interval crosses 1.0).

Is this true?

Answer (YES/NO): YES